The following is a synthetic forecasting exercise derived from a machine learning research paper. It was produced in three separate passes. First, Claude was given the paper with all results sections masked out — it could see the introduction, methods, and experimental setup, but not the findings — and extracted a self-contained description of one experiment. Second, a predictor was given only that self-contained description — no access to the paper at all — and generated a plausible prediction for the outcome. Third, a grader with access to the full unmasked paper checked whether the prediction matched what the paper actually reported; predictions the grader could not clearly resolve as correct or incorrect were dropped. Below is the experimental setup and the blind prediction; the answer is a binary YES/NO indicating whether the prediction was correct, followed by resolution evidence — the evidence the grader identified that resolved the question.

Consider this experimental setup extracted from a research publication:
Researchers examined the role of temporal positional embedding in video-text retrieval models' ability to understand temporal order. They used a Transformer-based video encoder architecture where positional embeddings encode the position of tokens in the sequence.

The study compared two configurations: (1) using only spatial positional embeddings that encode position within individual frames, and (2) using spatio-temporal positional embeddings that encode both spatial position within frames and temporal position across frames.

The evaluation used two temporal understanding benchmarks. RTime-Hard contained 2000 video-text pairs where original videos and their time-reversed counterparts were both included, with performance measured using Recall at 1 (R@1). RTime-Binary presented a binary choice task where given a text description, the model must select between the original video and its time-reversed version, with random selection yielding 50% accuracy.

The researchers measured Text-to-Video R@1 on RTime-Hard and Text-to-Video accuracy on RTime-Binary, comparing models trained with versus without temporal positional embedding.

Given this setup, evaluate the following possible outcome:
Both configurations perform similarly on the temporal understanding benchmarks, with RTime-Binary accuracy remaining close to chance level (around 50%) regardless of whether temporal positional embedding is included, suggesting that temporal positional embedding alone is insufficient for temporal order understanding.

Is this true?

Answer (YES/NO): NO